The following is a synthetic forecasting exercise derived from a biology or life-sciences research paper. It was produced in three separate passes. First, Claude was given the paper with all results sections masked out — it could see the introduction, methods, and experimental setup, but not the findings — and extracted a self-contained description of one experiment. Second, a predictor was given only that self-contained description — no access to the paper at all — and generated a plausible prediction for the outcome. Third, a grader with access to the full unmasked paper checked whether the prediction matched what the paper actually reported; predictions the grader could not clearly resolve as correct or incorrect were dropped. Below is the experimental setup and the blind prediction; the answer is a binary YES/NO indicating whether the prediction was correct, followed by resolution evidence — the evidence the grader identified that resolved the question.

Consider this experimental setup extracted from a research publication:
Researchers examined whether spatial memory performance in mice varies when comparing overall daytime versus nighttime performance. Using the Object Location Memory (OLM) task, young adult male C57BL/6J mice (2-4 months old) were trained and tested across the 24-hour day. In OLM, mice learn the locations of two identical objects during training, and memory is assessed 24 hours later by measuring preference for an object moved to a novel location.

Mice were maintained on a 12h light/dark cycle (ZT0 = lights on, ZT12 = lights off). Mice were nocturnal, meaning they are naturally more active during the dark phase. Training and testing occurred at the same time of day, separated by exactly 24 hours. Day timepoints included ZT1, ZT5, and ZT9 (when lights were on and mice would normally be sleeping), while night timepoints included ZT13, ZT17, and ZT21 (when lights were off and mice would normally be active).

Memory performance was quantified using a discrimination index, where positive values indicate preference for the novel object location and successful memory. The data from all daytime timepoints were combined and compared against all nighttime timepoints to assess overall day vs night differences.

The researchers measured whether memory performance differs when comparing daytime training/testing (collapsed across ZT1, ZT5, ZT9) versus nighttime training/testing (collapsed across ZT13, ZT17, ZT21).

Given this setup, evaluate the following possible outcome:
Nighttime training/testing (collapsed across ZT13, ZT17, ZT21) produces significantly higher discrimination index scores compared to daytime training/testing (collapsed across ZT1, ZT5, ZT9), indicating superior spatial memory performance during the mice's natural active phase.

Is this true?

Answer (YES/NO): NO